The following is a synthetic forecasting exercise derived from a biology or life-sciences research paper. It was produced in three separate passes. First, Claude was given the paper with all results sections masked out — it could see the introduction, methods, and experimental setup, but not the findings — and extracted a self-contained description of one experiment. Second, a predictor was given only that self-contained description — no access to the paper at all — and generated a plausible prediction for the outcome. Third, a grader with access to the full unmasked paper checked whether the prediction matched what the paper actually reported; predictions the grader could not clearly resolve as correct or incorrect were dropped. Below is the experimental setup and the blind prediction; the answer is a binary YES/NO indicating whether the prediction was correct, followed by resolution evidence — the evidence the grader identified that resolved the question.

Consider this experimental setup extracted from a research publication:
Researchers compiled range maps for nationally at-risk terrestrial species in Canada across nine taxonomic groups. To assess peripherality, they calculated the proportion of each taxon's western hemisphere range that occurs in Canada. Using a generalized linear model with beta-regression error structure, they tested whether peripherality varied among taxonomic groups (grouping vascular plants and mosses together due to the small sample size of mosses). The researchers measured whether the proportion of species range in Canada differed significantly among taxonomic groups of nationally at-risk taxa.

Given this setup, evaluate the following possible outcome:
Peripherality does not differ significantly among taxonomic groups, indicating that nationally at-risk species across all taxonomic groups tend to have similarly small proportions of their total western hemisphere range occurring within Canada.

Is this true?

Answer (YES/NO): NO